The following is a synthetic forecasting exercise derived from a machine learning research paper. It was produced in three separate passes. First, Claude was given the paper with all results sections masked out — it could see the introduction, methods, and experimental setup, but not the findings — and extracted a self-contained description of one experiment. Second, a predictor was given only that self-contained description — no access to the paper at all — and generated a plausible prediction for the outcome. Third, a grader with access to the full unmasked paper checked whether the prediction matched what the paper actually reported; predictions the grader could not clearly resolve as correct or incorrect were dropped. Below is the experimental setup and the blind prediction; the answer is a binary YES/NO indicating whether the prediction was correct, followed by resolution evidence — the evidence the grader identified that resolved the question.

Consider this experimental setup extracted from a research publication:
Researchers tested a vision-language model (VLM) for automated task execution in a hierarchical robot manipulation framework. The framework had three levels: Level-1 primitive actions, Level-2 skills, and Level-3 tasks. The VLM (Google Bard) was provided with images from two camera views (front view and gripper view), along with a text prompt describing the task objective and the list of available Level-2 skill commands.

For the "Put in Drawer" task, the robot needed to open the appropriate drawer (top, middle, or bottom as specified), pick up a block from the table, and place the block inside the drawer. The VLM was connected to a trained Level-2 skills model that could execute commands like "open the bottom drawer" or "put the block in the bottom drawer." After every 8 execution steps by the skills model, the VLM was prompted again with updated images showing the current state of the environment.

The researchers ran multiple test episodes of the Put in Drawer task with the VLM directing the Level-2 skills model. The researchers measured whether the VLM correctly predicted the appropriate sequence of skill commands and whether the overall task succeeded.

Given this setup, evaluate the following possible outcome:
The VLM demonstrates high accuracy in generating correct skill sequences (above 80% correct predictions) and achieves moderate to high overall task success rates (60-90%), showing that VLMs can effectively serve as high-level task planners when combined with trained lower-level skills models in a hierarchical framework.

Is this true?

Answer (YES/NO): NO